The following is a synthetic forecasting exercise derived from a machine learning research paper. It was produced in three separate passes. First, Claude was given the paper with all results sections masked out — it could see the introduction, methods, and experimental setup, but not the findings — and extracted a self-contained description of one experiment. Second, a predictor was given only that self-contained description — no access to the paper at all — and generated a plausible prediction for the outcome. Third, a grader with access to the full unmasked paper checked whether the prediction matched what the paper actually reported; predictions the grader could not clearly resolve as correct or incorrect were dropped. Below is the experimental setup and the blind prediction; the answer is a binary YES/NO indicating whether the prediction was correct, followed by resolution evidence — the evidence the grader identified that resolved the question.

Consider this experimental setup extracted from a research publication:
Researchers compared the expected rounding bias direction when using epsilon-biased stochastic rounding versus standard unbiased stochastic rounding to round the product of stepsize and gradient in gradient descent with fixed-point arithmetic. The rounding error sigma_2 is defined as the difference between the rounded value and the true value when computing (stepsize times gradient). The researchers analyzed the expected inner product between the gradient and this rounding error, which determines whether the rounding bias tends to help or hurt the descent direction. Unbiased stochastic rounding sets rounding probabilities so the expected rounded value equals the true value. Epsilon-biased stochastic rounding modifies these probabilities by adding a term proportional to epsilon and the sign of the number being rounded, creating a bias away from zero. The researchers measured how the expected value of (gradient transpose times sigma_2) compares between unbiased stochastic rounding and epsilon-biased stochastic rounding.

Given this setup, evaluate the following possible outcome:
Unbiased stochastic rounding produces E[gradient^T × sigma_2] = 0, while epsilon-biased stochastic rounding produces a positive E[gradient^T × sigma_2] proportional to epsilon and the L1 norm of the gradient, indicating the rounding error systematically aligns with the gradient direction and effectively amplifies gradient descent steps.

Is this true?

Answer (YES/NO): NO